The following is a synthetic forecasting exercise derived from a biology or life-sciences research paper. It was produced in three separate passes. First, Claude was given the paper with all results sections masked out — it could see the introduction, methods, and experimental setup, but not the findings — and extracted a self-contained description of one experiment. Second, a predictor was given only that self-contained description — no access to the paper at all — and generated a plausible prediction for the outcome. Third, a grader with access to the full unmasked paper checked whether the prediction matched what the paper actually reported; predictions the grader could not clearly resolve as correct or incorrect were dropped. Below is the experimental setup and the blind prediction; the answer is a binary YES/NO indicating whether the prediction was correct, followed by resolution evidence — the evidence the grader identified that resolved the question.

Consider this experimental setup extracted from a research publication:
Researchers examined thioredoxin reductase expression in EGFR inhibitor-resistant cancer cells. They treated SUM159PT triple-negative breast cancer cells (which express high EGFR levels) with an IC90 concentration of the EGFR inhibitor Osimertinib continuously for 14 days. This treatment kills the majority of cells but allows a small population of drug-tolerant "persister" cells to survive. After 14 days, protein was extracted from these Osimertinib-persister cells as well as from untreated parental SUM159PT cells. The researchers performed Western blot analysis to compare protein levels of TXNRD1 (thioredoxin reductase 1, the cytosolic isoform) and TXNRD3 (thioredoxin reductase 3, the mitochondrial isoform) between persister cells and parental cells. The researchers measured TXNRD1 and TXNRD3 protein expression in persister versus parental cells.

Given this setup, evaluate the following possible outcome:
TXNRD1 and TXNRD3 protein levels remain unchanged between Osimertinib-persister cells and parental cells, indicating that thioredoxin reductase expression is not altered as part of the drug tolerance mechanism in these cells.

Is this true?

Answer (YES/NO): NO